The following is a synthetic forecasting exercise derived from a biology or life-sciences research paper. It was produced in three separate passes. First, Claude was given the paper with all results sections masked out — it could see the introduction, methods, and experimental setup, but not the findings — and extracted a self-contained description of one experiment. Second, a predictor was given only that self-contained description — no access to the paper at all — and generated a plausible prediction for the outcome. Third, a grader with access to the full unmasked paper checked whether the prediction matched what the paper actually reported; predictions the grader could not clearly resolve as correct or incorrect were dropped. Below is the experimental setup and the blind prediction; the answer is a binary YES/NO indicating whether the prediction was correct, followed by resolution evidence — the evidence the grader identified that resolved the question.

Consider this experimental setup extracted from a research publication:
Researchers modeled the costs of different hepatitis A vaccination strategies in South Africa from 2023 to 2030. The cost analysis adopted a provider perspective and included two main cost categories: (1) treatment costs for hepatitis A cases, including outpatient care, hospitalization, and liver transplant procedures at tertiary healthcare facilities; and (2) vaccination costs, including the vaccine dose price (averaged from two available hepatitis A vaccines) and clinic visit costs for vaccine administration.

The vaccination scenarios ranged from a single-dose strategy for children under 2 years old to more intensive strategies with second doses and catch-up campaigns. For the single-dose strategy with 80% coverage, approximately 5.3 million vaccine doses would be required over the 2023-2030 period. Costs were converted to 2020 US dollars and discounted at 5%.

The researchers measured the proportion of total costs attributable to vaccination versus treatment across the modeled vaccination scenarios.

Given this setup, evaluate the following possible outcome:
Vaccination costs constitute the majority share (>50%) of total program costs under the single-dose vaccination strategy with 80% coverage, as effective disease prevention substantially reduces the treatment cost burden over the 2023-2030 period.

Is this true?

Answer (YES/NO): NO